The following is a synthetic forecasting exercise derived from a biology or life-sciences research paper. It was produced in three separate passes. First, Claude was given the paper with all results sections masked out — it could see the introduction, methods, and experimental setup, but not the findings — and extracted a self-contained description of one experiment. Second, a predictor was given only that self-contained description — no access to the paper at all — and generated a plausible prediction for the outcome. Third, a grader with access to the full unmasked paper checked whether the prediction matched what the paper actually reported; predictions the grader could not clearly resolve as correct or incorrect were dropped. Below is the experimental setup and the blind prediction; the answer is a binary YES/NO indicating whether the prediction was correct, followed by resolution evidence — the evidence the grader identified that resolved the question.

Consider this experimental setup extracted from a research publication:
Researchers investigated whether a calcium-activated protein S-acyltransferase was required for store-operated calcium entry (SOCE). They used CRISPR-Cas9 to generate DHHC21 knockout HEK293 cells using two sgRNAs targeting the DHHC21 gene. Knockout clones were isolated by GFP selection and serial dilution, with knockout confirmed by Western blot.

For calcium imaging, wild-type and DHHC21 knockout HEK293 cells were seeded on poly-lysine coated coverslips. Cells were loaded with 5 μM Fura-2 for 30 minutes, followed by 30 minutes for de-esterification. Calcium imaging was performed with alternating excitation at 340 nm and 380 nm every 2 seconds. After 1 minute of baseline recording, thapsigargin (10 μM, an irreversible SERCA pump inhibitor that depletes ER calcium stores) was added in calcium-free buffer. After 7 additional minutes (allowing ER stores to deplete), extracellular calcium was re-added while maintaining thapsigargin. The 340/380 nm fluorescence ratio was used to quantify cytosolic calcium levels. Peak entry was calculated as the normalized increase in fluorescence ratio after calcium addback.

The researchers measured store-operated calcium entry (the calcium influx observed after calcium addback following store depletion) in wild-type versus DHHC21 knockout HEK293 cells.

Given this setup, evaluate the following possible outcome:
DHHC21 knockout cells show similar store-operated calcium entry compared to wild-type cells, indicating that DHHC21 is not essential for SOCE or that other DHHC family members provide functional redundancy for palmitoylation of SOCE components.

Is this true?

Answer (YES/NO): NO